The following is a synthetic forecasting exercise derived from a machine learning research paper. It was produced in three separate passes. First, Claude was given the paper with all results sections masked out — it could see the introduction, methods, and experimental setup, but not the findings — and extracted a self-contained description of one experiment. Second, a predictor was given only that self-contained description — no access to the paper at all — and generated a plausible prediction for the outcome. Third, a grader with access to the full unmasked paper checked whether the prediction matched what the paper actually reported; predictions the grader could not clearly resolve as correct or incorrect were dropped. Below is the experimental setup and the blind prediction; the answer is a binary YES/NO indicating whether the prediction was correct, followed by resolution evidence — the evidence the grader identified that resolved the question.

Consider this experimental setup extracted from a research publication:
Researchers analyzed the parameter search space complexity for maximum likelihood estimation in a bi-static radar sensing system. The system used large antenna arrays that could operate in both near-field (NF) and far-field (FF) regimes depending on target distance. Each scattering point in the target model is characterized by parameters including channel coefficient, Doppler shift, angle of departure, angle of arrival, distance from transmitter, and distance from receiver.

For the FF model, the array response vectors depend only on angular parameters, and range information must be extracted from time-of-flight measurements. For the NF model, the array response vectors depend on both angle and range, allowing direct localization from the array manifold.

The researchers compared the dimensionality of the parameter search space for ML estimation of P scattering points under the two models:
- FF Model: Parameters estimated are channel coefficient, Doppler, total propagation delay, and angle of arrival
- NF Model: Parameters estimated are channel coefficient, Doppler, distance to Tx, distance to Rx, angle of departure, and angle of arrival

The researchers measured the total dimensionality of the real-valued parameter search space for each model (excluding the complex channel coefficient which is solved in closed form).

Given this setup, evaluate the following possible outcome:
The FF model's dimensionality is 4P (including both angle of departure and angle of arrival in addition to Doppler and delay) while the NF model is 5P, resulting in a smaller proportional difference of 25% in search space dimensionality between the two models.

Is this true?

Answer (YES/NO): NO